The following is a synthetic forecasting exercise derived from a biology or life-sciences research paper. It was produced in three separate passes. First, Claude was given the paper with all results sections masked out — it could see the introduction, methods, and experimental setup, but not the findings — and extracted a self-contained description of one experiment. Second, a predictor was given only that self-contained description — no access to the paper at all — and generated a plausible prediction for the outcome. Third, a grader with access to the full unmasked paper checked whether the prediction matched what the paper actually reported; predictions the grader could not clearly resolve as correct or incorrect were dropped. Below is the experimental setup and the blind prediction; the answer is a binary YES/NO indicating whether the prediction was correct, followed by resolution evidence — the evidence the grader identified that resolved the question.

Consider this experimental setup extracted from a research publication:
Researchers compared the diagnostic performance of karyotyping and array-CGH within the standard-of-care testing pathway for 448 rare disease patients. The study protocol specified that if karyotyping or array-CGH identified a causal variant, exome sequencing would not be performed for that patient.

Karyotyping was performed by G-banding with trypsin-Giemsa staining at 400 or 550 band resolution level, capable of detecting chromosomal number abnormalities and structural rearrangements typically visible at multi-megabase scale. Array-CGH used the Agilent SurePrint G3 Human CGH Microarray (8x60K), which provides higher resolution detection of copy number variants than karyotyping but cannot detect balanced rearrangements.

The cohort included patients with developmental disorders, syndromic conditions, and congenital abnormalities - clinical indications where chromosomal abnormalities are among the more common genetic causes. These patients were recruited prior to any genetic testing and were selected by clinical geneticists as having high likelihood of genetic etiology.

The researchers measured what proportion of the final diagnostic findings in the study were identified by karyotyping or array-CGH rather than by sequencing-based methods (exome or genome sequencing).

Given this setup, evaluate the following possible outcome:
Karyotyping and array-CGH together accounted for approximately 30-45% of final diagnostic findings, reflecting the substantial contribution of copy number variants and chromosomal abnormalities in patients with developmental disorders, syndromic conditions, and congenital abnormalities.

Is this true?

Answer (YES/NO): NO